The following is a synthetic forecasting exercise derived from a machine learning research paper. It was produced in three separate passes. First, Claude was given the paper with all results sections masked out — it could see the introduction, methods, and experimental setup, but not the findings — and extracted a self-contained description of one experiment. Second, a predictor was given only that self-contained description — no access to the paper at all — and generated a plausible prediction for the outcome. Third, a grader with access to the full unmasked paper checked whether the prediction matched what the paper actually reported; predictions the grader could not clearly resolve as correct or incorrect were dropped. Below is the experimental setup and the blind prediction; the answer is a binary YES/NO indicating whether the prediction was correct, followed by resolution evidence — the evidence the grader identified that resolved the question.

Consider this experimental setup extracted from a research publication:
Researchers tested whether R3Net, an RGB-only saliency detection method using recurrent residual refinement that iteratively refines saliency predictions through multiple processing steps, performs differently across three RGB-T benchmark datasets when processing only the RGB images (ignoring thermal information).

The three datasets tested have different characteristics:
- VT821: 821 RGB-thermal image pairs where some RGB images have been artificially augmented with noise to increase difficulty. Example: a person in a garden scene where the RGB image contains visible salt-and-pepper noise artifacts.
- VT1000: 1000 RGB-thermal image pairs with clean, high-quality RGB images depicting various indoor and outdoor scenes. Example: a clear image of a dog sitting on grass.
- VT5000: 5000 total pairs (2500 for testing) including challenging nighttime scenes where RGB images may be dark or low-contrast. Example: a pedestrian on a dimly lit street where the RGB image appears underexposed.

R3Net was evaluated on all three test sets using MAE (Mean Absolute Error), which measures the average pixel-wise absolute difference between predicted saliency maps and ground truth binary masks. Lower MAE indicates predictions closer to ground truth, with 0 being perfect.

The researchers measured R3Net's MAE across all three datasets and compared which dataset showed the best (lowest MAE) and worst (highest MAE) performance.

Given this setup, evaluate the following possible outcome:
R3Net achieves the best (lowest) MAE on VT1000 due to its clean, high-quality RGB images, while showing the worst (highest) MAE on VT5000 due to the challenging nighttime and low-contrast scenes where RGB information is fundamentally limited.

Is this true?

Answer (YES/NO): YES